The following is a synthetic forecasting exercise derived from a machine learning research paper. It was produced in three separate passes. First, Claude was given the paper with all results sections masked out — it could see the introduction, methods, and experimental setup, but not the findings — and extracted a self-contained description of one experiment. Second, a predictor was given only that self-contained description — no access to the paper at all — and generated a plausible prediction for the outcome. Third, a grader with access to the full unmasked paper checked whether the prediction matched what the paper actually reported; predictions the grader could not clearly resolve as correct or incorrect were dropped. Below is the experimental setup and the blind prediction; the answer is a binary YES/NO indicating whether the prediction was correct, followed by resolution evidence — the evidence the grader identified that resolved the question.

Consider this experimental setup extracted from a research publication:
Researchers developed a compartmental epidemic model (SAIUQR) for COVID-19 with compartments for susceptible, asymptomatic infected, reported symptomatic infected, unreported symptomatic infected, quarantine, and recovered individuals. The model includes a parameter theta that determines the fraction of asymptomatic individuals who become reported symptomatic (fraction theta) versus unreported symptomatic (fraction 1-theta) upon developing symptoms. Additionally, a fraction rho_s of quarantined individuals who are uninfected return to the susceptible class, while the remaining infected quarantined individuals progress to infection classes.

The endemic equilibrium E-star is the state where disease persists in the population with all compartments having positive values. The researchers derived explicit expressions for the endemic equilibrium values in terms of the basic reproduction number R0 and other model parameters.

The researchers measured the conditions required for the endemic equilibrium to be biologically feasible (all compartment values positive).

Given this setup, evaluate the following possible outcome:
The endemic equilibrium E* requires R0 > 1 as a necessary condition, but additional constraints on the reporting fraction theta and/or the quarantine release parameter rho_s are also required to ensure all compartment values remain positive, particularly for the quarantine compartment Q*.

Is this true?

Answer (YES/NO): NO